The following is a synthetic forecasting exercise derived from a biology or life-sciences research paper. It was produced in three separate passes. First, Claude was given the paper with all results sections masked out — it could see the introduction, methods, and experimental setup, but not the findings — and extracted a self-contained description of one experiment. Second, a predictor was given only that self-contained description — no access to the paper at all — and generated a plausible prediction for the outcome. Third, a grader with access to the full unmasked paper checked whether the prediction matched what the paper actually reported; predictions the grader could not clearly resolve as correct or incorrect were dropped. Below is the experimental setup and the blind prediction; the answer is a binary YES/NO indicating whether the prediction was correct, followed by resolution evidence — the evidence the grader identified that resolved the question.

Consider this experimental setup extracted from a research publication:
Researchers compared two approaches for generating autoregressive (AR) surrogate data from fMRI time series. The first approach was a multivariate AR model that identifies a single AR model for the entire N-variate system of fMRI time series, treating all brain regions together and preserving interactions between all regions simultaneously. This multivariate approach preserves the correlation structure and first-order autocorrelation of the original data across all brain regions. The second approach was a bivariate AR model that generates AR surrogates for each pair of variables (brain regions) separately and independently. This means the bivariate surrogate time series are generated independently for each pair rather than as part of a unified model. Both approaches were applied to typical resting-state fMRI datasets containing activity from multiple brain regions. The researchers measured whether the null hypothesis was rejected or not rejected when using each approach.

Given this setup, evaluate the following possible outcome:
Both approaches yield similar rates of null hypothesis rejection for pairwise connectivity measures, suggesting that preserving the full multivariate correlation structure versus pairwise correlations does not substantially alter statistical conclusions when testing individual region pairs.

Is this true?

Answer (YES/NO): NO